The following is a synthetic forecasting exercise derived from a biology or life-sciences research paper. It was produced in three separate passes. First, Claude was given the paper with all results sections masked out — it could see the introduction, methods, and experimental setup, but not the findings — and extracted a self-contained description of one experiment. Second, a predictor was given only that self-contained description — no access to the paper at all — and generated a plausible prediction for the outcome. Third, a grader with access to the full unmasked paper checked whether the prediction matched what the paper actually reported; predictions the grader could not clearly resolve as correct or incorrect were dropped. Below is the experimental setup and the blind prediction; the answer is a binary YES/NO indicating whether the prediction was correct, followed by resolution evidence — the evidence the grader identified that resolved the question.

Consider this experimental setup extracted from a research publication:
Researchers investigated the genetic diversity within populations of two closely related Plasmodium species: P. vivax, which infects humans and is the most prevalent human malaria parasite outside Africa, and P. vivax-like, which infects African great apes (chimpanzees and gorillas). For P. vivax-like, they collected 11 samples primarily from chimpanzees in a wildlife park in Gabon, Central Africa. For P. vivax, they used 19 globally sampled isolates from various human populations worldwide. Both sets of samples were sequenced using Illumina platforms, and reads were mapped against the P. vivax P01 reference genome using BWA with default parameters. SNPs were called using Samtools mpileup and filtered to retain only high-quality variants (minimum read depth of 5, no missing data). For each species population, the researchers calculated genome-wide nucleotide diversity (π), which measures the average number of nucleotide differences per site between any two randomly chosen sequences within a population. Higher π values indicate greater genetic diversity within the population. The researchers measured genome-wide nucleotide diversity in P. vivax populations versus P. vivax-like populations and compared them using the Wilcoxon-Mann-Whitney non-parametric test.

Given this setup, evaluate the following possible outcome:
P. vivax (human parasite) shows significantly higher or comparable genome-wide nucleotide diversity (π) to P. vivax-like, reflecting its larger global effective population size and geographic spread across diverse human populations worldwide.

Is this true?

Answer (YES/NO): NO